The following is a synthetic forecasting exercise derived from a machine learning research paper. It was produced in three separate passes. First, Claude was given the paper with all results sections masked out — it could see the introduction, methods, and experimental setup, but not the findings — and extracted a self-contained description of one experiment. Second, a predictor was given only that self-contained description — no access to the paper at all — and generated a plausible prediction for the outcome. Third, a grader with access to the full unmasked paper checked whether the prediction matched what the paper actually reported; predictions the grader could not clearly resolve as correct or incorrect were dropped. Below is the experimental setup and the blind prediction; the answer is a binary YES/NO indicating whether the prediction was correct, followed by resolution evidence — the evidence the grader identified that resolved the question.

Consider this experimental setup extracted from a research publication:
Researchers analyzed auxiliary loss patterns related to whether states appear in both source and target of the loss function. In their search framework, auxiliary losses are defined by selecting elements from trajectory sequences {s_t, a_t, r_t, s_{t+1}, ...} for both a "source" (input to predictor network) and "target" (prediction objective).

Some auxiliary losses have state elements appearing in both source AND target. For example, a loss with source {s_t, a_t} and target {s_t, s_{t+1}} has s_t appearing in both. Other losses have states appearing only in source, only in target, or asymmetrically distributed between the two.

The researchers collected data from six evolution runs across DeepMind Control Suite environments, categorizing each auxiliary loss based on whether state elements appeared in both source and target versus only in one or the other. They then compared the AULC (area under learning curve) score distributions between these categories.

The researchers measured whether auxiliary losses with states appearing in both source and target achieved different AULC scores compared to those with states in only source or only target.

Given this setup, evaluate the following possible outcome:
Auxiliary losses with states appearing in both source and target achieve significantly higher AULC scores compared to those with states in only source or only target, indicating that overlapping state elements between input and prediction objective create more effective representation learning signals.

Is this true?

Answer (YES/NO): NO